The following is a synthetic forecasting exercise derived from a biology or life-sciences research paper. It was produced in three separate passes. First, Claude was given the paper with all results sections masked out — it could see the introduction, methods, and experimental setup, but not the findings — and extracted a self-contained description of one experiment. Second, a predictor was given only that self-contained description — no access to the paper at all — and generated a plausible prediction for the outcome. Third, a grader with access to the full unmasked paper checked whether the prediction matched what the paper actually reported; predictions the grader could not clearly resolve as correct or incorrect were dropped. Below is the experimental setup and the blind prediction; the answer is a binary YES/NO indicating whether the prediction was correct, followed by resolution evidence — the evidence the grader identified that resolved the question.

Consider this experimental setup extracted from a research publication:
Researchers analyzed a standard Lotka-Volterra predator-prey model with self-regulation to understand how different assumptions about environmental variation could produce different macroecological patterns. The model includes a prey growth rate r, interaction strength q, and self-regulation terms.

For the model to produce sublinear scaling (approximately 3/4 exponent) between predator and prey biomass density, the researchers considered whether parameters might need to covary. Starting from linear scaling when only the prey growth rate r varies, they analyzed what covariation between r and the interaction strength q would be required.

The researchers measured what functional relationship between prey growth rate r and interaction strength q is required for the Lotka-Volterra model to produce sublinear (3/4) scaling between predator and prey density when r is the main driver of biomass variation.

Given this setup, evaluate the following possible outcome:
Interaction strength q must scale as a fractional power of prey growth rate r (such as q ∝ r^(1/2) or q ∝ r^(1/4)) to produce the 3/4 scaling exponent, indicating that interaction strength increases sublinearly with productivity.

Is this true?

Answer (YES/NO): NO